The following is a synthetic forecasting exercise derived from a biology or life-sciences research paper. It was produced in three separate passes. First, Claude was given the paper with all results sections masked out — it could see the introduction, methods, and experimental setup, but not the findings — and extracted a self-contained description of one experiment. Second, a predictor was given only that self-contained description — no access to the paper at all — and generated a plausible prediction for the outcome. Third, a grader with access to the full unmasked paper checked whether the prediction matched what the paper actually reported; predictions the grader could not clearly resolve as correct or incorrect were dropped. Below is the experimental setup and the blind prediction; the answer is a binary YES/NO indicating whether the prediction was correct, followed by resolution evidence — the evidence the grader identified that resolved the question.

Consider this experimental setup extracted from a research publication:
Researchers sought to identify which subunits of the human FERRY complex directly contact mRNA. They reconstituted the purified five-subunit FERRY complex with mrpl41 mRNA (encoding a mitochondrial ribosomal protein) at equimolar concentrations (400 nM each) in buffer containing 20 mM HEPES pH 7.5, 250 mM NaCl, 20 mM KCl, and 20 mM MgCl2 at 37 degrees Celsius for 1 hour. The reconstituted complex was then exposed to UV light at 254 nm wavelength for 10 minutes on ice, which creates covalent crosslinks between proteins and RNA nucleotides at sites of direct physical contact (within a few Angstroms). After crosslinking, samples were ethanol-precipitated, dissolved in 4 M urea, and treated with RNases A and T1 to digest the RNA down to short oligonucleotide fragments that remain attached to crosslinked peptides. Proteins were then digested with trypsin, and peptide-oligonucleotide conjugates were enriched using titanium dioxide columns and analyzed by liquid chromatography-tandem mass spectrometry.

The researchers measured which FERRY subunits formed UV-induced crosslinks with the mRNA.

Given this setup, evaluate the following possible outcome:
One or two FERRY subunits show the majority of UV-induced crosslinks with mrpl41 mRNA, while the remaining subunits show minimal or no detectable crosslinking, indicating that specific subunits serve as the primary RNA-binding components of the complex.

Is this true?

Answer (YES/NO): YES